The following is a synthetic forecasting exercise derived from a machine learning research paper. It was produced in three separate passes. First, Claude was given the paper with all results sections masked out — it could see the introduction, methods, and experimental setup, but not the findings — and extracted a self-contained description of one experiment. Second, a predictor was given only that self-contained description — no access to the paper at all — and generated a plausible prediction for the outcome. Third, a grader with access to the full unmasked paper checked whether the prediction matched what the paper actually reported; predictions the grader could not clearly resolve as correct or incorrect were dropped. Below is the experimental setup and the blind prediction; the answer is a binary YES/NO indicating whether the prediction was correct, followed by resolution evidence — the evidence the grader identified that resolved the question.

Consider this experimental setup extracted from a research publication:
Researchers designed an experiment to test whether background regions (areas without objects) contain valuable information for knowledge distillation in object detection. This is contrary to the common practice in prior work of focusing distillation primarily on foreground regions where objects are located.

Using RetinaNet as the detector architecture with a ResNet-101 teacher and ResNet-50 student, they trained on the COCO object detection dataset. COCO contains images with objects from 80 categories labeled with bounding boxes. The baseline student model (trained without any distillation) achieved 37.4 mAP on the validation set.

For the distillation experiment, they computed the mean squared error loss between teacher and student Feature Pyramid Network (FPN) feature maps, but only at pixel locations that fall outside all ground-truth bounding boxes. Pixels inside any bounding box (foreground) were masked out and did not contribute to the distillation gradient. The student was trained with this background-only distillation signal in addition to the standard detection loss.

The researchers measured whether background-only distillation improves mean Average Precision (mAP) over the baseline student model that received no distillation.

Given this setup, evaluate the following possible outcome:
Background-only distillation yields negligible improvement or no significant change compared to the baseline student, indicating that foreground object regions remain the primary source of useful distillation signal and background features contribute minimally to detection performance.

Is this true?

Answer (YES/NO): NO